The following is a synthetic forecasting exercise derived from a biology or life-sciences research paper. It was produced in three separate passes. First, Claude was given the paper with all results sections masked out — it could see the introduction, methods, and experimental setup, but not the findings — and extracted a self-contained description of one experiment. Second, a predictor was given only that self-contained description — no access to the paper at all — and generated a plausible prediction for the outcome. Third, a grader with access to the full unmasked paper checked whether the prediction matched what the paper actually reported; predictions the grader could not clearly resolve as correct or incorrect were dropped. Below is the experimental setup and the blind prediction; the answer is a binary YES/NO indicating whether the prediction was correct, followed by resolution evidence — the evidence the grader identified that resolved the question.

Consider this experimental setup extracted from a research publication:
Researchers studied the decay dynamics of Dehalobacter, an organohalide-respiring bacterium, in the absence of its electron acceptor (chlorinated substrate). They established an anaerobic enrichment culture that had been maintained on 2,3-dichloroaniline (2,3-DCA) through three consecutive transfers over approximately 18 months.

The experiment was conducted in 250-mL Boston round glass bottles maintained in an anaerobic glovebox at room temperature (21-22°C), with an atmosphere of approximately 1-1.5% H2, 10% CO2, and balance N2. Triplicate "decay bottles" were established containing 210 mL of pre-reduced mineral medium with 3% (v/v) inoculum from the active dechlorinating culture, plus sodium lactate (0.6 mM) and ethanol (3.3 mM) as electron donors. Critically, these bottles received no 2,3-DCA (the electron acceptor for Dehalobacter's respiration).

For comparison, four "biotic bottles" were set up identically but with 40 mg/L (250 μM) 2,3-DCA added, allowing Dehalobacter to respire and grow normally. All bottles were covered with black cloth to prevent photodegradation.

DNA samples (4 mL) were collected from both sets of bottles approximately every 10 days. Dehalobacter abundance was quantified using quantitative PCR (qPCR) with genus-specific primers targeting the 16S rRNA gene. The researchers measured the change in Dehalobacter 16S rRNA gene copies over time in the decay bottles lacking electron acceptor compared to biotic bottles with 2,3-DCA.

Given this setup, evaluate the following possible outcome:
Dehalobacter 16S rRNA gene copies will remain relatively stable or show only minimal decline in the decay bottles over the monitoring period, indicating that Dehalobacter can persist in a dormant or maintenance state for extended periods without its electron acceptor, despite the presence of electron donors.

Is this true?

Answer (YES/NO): NO